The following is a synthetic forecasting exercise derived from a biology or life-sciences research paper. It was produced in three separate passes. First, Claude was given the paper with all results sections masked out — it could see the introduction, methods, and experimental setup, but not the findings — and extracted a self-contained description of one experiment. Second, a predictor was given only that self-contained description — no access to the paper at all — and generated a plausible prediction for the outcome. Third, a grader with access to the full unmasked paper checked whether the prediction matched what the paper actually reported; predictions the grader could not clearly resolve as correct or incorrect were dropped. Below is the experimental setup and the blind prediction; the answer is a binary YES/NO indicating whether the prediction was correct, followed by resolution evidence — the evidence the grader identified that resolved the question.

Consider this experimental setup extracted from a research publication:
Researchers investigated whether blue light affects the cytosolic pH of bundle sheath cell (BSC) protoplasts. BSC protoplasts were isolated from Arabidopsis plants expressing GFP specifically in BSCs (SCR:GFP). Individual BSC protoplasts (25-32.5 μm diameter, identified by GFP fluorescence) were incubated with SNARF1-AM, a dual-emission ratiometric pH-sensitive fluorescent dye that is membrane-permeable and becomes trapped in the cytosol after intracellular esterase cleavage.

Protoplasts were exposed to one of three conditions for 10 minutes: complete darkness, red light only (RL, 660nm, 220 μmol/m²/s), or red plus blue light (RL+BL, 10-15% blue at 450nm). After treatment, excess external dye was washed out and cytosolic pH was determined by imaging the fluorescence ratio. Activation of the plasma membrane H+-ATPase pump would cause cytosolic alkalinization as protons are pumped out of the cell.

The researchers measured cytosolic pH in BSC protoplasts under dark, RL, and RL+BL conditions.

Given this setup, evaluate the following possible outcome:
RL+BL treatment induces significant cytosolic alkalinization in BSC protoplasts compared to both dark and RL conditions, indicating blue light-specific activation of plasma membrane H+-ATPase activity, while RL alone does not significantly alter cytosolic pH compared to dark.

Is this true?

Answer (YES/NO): NO